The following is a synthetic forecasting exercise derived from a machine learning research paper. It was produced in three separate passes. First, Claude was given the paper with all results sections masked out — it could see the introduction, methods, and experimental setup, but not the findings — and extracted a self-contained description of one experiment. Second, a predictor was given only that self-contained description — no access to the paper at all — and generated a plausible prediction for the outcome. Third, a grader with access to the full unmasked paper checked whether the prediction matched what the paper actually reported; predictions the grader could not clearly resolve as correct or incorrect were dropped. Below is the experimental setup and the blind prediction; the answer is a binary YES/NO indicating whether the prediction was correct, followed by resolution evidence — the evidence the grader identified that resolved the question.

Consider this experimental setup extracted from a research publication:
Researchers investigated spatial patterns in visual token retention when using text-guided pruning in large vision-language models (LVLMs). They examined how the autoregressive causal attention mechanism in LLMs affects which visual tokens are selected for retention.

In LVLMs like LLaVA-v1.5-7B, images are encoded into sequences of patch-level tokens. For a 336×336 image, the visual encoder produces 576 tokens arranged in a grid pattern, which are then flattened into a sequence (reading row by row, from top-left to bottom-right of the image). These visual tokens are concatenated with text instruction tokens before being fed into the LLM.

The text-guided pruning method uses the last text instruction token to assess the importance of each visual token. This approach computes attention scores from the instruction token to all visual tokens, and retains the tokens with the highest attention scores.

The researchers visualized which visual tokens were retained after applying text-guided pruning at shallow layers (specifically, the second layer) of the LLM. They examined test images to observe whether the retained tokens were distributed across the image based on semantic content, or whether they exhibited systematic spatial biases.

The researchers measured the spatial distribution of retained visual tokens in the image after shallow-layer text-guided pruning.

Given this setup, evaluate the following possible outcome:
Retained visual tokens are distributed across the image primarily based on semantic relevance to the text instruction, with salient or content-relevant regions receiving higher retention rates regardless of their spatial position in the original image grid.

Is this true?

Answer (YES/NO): NO